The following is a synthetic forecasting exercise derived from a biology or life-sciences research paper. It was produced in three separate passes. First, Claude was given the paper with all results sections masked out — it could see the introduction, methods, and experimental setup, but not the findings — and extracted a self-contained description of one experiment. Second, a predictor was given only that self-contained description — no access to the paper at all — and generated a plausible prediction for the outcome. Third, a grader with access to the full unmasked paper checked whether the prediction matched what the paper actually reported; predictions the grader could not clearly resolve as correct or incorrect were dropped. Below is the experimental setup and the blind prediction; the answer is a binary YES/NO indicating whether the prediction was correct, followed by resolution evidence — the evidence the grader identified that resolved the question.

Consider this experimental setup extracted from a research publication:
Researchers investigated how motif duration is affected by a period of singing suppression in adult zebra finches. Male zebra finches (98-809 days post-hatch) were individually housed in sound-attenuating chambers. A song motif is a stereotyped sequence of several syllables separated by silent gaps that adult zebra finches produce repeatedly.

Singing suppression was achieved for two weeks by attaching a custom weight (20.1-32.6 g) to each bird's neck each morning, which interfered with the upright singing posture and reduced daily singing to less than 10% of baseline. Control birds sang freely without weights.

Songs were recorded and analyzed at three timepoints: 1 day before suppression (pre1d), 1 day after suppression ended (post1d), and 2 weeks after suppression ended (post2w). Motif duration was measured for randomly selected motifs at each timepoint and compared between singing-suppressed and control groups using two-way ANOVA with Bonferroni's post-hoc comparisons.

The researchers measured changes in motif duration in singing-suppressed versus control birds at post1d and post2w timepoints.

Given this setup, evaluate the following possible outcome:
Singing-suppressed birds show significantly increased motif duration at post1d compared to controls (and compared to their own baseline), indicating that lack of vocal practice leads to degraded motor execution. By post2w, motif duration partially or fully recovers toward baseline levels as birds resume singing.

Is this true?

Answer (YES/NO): NO